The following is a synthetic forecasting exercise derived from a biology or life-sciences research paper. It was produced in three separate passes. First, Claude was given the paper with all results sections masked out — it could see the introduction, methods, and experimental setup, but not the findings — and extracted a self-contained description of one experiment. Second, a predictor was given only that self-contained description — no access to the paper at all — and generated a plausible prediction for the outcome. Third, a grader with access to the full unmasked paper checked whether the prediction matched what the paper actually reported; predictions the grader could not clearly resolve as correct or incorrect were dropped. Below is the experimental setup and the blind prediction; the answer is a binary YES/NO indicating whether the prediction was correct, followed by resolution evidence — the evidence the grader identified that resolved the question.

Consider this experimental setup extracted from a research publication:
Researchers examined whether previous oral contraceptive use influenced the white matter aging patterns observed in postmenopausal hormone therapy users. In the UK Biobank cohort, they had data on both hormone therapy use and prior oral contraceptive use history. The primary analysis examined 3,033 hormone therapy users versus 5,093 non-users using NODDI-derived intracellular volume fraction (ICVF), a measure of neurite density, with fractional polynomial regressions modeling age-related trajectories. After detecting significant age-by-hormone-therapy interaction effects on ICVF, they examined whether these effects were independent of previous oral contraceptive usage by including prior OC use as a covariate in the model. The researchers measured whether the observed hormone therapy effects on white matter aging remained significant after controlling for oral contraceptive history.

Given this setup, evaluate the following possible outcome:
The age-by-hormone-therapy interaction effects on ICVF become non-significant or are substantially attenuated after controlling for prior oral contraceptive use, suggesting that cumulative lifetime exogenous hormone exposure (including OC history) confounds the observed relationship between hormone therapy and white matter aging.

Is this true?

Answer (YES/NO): NO